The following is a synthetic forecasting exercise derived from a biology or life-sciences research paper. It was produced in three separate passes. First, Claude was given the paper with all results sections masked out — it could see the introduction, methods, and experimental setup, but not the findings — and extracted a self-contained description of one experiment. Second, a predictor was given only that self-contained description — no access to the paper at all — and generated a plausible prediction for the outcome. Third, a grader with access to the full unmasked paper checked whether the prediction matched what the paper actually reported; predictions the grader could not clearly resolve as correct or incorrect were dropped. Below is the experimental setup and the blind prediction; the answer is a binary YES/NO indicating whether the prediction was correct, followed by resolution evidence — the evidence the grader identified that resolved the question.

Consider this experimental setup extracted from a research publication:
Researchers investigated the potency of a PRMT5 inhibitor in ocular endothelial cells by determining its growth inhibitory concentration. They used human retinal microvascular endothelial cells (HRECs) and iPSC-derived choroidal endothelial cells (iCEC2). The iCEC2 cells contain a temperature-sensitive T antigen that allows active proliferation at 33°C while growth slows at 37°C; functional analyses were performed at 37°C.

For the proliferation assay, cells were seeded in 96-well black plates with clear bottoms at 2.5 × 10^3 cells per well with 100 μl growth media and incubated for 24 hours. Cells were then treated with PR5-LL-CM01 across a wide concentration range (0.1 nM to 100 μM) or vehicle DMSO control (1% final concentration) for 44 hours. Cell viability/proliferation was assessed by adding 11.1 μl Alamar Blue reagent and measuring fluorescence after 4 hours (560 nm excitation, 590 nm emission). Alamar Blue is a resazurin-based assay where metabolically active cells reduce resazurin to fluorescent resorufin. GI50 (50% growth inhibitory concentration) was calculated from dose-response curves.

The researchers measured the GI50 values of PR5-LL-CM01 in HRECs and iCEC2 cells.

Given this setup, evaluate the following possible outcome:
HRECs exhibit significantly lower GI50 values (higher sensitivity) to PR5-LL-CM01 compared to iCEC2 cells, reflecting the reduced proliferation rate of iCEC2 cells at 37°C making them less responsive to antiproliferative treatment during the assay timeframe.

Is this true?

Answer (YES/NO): NO